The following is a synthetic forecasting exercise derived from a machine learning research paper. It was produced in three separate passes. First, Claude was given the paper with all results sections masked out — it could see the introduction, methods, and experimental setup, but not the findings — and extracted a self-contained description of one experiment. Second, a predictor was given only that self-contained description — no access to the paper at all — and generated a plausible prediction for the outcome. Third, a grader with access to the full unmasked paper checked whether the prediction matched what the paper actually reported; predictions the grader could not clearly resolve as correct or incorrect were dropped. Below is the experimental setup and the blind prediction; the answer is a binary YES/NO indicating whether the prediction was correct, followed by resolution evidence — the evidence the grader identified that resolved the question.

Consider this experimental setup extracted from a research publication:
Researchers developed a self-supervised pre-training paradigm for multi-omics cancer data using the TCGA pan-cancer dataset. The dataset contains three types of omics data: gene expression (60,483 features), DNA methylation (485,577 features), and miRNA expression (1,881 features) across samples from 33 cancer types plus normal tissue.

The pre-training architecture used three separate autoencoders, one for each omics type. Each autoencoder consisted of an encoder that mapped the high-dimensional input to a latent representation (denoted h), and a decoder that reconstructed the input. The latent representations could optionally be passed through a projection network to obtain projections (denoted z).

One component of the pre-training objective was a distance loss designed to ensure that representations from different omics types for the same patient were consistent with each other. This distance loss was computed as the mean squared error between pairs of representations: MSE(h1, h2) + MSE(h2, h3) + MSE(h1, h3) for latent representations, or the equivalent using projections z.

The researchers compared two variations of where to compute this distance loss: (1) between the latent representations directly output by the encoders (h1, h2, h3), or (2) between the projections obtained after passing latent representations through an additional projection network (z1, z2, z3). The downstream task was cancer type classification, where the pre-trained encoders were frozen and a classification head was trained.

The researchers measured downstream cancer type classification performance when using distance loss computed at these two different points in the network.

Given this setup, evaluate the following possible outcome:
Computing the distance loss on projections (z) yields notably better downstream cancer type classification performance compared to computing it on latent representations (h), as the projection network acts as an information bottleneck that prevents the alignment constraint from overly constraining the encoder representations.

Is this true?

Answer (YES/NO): NO